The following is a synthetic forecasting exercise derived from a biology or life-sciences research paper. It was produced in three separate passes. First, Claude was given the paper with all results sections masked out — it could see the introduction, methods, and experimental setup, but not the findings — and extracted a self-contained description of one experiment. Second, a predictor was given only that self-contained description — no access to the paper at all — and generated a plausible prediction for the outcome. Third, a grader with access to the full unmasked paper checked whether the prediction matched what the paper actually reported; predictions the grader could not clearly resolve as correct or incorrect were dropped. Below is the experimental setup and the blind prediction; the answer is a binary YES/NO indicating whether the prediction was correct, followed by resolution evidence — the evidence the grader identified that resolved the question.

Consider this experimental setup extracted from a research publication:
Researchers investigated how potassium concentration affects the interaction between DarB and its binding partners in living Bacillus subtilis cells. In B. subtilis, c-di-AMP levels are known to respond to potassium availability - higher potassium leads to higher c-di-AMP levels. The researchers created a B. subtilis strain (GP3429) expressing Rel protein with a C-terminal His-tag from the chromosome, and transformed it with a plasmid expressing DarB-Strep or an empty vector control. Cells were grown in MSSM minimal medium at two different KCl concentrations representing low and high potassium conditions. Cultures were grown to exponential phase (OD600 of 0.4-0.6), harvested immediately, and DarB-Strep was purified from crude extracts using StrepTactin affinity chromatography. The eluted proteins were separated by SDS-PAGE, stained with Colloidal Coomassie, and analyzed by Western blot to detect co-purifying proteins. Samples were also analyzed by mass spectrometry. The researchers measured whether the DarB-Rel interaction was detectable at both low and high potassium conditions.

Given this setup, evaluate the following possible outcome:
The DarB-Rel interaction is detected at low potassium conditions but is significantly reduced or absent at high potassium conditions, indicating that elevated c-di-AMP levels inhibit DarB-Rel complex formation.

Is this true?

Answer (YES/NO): YES